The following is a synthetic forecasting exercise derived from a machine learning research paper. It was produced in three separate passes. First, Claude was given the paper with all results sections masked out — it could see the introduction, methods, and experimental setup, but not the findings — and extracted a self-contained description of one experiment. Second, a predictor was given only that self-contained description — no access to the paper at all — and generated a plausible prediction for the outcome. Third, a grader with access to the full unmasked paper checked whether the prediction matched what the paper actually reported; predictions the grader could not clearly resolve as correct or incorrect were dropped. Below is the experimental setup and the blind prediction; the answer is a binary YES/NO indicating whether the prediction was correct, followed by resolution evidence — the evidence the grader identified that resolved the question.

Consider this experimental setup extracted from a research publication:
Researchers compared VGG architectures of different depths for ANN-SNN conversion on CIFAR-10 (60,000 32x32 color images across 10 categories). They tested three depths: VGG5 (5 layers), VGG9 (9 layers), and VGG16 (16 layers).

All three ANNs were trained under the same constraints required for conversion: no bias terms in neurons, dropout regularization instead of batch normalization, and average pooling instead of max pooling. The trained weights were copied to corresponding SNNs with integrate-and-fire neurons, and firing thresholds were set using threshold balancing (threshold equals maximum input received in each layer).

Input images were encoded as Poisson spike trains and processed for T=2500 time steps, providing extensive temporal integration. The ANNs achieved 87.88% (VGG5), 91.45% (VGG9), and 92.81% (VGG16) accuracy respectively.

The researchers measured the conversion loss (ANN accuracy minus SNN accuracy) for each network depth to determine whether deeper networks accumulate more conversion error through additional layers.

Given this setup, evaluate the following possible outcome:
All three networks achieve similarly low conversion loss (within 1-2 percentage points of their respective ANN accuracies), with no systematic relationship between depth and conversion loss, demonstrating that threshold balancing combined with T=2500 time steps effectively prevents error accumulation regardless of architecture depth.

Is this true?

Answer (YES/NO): YES